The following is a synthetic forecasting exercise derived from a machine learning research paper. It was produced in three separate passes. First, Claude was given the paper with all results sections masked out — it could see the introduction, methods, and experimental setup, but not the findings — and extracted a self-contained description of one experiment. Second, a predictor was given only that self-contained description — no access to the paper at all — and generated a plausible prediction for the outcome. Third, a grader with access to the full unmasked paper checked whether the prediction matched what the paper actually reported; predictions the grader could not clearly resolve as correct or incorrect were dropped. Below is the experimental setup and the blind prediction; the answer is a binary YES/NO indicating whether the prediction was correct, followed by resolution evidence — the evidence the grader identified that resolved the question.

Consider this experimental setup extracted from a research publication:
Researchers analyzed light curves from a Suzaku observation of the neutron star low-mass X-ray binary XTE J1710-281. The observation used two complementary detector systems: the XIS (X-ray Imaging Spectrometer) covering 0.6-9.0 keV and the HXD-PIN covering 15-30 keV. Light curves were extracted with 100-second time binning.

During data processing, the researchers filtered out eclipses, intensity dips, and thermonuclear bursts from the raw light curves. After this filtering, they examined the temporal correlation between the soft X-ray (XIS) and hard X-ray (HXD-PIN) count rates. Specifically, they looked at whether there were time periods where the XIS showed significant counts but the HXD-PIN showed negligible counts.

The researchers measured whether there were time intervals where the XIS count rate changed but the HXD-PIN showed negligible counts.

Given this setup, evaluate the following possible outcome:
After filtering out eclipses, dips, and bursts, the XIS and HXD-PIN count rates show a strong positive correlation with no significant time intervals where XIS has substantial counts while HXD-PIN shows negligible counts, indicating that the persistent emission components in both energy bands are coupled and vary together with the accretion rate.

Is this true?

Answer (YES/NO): NO